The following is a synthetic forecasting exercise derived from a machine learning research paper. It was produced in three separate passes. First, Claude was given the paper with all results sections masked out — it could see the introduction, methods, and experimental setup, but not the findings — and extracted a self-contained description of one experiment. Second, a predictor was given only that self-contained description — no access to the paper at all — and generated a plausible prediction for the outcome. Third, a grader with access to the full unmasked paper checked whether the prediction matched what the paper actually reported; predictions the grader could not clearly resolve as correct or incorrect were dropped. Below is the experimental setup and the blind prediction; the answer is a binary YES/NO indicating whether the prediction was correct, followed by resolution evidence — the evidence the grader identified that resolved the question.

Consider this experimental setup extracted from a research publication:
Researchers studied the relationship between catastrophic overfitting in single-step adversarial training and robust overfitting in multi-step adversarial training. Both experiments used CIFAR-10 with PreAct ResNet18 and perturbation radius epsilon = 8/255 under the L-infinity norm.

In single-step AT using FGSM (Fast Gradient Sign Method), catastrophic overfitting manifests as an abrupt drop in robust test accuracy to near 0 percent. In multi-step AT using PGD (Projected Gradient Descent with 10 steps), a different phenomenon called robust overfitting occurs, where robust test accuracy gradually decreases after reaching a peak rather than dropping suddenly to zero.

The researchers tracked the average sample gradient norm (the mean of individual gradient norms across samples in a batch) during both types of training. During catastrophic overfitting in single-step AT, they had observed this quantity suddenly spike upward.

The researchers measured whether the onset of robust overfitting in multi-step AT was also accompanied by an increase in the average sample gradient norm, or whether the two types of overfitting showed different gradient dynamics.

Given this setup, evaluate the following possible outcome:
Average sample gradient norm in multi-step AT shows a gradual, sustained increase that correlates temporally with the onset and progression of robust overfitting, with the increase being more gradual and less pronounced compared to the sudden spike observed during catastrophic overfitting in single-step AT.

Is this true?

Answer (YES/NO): NO